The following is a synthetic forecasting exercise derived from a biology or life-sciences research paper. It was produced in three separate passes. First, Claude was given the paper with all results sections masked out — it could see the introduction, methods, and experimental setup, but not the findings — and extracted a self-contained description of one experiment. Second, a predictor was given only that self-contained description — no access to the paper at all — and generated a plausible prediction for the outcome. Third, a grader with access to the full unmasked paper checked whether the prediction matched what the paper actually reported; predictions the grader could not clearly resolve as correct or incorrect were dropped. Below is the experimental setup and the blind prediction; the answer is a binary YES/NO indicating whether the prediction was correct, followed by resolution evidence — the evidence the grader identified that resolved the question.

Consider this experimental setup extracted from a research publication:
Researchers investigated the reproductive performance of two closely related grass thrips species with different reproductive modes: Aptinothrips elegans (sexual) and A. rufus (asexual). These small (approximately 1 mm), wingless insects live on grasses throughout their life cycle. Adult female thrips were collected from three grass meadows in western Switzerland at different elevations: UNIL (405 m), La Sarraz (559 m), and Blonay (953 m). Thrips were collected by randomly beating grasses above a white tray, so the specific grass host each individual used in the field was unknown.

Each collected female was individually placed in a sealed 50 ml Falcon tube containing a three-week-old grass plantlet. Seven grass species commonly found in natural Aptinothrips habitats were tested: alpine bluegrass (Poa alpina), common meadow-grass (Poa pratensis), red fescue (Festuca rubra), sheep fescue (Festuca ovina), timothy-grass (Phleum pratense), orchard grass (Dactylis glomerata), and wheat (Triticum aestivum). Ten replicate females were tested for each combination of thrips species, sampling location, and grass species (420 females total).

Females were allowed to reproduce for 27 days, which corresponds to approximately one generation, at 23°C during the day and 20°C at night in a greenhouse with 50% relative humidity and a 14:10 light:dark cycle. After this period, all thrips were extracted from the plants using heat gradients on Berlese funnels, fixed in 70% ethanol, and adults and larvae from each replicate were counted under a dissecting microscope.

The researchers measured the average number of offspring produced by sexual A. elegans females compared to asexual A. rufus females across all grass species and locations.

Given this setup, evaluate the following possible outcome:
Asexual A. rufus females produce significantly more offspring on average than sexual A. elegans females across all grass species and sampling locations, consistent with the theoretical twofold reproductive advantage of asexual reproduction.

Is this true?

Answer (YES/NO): YES